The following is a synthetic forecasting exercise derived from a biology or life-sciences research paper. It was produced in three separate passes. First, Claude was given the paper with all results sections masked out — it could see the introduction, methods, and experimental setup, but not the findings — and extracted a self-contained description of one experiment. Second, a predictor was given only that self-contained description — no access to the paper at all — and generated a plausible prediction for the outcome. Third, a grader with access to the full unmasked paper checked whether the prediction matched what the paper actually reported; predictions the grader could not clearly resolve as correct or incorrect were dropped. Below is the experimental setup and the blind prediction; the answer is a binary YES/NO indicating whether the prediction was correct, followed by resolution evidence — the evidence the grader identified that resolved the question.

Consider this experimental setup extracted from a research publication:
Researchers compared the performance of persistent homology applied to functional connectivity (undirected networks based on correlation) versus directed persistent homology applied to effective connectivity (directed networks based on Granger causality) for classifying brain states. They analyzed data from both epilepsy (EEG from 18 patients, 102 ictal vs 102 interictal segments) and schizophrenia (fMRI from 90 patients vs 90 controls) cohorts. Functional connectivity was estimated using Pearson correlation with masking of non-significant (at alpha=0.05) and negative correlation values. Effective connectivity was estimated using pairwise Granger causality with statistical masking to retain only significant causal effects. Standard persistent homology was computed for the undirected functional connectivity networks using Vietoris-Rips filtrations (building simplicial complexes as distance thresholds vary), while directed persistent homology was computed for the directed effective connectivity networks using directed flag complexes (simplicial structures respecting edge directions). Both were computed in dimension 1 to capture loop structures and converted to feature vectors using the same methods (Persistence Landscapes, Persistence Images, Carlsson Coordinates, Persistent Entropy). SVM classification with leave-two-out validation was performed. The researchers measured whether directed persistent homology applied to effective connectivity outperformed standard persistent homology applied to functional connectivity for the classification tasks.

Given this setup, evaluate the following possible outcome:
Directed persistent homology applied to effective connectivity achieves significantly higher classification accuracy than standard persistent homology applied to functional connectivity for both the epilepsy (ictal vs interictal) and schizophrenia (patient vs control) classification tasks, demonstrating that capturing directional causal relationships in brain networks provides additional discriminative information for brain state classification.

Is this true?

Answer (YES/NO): NO